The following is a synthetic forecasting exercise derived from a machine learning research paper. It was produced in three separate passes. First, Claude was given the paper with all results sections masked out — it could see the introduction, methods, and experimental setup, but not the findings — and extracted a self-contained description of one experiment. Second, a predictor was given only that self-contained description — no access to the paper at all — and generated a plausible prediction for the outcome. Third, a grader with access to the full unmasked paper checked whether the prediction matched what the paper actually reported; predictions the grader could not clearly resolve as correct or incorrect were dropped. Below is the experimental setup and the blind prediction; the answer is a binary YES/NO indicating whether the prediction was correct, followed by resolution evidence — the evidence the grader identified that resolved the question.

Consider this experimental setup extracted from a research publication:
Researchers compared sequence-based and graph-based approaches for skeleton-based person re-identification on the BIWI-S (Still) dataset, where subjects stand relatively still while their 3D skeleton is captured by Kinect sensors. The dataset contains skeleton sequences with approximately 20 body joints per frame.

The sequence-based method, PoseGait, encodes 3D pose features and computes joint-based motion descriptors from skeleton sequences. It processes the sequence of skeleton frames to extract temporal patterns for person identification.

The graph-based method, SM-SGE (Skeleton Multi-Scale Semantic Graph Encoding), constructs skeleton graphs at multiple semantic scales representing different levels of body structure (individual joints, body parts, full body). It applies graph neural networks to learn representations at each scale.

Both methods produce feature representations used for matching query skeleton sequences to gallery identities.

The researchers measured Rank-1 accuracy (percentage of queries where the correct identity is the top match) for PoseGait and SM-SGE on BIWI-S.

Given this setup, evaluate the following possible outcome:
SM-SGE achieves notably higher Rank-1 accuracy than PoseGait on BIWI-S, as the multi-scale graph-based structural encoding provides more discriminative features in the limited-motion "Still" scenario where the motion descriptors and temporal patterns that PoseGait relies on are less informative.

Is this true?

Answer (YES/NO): YES